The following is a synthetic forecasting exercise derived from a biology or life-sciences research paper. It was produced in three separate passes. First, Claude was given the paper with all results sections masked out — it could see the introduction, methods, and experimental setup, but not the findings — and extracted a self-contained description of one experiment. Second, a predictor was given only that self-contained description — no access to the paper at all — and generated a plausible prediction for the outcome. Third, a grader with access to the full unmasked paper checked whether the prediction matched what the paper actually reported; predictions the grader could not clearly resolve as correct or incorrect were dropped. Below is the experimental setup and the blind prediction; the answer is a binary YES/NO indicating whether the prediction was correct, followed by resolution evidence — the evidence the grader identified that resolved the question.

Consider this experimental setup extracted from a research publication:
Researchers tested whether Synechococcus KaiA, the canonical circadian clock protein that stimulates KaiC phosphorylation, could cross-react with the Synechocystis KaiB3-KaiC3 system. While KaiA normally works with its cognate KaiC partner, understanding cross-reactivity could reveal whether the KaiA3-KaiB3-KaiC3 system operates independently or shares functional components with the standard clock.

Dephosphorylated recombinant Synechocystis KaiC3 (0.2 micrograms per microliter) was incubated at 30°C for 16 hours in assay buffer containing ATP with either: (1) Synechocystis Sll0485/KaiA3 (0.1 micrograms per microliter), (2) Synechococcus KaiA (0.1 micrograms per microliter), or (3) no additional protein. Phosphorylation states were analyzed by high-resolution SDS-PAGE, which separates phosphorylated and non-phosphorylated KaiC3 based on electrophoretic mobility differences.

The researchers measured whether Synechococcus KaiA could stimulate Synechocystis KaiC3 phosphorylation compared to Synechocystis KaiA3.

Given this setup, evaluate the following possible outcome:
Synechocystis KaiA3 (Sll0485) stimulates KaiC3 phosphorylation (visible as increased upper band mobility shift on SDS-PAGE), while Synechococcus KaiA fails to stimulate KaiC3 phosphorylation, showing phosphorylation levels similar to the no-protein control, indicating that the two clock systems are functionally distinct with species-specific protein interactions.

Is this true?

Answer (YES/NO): YES